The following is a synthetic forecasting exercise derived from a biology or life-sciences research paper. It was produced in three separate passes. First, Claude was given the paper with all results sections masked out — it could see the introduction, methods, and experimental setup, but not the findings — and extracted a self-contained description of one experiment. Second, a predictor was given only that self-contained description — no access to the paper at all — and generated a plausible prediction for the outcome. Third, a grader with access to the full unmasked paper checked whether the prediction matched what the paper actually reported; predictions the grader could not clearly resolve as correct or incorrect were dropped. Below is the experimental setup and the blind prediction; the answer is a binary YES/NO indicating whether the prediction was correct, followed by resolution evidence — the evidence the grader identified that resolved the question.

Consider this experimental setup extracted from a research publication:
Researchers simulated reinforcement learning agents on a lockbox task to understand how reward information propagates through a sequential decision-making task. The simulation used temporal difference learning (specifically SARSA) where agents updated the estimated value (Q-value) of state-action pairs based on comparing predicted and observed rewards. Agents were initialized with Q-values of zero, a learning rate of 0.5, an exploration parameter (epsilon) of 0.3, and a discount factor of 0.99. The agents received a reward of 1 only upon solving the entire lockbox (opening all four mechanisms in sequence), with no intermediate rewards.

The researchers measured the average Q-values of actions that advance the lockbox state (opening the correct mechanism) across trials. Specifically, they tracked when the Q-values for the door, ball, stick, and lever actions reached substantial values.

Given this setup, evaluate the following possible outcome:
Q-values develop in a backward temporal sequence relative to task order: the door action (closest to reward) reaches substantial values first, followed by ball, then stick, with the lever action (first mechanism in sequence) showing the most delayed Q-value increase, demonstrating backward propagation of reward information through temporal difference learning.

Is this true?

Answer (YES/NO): YES